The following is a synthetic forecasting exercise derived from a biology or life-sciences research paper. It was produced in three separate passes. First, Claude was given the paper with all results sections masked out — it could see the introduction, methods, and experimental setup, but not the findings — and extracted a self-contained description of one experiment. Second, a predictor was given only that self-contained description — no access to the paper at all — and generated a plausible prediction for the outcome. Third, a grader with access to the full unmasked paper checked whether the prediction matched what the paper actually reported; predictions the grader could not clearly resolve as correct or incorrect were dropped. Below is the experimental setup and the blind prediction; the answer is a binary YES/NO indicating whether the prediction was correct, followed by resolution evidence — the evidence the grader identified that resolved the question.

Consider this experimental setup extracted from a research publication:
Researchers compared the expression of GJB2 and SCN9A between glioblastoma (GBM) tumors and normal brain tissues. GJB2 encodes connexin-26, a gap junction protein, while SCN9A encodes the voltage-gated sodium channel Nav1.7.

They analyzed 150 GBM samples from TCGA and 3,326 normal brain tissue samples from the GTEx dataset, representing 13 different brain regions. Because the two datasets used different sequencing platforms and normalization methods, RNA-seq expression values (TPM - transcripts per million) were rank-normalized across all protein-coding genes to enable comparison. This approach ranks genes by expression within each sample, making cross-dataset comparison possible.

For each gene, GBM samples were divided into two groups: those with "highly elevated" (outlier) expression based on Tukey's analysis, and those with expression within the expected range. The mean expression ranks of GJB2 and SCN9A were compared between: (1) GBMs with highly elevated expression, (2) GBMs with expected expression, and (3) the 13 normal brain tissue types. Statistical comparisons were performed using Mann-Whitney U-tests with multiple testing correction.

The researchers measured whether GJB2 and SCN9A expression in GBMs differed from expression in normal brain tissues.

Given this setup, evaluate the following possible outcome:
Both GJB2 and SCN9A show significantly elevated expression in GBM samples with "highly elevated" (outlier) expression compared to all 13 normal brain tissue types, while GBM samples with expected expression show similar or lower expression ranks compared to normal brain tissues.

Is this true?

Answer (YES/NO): YES